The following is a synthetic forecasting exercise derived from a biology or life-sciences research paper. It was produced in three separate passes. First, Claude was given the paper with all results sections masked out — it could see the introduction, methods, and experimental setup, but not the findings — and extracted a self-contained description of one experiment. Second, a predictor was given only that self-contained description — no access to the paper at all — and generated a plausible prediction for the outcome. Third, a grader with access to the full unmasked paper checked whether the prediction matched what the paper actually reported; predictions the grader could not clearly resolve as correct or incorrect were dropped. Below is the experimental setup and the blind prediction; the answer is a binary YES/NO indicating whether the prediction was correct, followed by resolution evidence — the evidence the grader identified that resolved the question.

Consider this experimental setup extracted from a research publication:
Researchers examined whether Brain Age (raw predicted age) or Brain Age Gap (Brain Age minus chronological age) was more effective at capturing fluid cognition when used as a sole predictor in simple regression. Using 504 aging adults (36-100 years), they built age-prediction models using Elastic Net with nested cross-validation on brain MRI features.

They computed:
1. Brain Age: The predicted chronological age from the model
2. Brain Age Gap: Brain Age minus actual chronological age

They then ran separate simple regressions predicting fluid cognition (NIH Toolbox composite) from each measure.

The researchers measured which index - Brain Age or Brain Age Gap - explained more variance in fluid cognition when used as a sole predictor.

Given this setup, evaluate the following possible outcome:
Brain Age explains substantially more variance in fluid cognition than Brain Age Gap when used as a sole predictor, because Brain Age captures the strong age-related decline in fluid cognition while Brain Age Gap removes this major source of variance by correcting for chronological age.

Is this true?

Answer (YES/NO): YES